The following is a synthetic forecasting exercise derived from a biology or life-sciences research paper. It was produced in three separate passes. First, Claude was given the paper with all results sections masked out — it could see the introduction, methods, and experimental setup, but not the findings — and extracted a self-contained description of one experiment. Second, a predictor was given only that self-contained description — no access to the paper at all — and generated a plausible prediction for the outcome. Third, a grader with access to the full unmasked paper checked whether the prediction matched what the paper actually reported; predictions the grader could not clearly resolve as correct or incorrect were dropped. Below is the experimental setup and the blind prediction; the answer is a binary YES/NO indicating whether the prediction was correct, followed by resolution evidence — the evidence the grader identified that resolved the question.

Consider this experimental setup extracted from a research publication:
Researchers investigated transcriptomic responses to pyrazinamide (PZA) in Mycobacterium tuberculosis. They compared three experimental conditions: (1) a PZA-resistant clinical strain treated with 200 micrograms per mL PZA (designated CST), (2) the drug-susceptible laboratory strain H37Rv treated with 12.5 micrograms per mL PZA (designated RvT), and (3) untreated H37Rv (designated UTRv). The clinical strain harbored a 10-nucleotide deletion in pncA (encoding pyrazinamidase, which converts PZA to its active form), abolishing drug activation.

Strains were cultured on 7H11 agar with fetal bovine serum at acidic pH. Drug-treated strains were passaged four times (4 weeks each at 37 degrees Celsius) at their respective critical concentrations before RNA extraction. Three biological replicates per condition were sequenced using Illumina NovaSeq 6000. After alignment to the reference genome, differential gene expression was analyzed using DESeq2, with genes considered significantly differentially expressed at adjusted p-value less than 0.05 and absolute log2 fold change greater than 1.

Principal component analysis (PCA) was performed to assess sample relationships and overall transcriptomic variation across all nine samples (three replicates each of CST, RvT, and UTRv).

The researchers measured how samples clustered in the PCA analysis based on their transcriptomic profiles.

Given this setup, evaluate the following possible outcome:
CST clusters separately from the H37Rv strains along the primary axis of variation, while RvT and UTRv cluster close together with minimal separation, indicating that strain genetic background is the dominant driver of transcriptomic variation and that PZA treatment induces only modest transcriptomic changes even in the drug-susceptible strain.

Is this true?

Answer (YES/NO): NO